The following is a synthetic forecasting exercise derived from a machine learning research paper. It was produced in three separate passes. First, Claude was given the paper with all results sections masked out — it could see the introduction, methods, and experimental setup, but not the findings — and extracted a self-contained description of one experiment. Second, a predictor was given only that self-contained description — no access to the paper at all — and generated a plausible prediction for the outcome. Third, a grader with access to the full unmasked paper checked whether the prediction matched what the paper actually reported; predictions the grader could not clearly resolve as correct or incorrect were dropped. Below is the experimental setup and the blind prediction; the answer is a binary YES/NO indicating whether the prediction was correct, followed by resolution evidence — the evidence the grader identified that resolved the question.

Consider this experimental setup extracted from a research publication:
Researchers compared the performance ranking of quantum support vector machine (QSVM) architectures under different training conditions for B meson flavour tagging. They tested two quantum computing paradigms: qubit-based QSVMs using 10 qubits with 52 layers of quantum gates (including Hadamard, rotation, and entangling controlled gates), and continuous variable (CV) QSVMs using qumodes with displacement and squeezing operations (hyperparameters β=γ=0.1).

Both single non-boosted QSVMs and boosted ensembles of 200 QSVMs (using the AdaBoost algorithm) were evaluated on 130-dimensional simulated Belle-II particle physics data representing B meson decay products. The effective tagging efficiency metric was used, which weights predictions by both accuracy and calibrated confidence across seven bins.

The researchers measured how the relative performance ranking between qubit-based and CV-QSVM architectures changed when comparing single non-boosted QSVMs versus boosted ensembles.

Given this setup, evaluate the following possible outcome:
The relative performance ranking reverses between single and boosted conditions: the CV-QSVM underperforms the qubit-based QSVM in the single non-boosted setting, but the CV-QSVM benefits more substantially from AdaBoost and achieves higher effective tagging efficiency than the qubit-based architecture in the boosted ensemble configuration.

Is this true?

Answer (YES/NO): YES